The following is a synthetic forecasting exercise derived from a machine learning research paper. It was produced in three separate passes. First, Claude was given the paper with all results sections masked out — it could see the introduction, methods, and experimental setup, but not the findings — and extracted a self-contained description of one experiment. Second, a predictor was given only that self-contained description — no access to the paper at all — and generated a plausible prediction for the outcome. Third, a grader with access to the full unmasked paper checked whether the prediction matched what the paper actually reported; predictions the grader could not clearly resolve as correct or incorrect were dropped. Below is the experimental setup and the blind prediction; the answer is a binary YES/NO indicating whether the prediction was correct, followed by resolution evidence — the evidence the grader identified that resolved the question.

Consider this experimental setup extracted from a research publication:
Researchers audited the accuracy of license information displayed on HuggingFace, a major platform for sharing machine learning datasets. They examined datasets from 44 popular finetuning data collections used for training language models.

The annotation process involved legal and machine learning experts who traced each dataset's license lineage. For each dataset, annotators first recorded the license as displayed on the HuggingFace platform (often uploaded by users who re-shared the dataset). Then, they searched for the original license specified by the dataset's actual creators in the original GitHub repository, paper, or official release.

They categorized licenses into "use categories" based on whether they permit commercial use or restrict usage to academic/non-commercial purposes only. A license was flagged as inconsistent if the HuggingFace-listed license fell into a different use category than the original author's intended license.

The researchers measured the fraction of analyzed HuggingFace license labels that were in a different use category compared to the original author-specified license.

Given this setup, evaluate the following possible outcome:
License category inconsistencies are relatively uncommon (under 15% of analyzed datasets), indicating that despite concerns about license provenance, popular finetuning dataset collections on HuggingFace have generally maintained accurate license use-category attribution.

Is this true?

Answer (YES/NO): NO